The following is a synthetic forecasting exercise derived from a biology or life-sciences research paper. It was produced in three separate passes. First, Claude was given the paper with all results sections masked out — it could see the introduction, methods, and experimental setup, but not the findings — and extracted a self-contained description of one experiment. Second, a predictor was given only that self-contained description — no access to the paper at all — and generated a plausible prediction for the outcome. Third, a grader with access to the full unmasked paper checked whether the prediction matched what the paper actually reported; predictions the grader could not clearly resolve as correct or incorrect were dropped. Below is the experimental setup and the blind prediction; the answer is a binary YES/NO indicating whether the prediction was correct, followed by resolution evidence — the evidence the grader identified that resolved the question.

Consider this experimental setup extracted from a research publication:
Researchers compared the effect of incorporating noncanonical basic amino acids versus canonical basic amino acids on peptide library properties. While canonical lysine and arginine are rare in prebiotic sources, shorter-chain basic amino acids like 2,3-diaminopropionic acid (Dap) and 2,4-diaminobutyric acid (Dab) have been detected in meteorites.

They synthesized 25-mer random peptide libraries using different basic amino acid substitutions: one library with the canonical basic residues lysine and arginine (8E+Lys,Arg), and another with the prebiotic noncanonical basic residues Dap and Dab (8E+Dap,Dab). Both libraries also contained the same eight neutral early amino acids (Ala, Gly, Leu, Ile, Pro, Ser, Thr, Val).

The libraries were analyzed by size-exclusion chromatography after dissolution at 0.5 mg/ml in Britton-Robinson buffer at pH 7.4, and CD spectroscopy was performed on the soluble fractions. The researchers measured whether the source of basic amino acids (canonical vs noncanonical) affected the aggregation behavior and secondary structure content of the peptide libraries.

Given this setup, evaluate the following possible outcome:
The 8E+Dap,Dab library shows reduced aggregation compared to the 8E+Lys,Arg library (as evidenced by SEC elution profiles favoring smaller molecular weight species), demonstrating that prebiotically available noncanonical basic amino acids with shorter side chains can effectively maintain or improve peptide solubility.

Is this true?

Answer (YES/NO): NO